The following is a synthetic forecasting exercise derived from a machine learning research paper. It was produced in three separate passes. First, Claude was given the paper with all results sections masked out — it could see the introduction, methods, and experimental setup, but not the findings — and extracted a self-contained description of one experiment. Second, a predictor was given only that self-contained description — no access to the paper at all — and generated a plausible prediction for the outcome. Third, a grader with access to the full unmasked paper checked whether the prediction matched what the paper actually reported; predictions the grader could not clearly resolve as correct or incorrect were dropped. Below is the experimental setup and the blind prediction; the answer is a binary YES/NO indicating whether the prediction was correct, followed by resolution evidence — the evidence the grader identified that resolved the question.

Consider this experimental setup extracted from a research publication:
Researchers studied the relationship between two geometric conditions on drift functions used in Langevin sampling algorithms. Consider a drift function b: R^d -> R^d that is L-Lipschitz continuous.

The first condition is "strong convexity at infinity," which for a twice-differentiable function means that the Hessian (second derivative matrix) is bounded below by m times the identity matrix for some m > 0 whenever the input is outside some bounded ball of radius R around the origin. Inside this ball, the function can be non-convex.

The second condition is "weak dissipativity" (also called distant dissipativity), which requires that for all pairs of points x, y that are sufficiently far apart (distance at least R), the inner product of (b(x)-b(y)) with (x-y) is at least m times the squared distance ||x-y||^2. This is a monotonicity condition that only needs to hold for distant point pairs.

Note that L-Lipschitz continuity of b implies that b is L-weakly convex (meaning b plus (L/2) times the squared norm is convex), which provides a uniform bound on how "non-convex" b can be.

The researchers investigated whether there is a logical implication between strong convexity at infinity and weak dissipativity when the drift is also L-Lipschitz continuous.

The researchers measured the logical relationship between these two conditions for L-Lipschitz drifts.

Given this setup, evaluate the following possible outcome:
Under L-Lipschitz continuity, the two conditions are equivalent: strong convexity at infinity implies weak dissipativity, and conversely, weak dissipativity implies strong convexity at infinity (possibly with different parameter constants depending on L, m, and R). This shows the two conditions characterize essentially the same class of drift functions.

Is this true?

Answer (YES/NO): NO